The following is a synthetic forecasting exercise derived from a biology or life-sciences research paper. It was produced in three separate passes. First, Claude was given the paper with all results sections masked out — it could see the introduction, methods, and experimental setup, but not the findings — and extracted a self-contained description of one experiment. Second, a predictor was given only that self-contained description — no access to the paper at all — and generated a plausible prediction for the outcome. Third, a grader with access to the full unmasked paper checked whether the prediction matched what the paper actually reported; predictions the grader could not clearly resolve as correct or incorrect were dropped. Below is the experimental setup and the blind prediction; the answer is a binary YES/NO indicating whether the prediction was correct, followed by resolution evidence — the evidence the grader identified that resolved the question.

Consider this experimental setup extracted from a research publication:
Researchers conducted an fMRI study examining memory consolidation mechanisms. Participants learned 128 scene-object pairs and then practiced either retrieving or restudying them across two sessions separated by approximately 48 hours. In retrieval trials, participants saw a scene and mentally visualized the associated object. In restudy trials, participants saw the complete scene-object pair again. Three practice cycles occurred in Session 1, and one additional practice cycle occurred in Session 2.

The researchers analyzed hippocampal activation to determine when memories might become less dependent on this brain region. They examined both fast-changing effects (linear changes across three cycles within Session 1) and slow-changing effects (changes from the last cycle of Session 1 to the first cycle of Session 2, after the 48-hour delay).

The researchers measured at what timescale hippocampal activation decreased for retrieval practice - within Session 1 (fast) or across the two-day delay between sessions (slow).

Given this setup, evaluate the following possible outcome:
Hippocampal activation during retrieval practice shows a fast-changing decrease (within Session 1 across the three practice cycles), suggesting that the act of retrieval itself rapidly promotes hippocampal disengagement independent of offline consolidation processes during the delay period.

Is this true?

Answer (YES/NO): NO